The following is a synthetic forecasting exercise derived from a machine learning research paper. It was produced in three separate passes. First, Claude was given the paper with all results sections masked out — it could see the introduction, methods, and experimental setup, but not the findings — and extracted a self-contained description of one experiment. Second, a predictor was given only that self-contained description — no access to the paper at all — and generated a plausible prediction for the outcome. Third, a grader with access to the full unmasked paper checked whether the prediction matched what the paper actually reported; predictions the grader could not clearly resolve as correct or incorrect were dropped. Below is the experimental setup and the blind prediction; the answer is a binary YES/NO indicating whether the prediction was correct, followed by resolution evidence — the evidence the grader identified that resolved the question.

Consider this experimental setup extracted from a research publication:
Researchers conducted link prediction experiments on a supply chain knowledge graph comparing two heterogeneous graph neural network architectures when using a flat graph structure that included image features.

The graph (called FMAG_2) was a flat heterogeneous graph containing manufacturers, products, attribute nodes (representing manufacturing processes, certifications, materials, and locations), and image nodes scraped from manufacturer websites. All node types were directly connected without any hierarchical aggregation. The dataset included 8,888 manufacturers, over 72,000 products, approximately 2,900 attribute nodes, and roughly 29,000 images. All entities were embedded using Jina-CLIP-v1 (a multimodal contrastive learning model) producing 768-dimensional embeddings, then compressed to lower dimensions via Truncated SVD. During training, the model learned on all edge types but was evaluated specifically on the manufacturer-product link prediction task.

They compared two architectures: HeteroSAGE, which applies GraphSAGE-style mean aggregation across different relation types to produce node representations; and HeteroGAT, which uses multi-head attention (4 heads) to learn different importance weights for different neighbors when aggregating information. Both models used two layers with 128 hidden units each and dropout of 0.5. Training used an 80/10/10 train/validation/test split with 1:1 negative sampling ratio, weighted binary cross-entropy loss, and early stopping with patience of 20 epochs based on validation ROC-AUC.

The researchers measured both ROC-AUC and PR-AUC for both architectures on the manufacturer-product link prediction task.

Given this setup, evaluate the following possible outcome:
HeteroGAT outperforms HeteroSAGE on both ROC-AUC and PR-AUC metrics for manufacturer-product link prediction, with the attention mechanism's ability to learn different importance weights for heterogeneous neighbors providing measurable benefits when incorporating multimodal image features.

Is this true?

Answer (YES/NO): YES